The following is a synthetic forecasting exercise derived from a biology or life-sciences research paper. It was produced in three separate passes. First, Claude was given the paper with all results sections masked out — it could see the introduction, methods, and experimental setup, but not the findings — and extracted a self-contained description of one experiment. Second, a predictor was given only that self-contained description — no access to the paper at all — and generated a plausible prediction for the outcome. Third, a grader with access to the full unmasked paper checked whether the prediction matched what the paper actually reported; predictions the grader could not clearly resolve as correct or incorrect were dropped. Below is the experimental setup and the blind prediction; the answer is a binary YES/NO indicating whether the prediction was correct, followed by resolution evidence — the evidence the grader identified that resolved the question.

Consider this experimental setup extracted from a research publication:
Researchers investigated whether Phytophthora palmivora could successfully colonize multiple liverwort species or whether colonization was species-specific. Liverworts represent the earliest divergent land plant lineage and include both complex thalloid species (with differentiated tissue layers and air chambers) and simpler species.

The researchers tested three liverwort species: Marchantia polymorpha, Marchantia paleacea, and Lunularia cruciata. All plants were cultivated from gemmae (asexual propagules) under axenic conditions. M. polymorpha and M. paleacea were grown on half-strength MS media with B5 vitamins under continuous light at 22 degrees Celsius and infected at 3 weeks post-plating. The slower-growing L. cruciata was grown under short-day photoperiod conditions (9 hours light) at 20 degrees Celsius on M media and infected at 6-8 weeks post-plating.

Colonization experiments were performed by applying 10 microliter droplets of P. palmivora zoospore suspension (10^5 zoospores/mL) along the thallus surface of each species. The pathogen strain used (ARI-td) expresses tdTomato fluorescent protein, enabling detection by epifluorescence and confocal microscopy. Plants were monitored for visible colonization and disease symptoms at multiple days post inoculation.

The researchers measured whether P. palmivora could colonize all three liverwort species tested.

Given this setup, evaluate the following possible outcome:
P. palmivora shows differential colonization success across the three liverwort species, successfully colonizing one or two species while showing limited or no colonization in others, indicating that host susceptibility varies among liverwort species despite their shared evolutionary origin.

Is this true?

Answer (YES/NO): NO